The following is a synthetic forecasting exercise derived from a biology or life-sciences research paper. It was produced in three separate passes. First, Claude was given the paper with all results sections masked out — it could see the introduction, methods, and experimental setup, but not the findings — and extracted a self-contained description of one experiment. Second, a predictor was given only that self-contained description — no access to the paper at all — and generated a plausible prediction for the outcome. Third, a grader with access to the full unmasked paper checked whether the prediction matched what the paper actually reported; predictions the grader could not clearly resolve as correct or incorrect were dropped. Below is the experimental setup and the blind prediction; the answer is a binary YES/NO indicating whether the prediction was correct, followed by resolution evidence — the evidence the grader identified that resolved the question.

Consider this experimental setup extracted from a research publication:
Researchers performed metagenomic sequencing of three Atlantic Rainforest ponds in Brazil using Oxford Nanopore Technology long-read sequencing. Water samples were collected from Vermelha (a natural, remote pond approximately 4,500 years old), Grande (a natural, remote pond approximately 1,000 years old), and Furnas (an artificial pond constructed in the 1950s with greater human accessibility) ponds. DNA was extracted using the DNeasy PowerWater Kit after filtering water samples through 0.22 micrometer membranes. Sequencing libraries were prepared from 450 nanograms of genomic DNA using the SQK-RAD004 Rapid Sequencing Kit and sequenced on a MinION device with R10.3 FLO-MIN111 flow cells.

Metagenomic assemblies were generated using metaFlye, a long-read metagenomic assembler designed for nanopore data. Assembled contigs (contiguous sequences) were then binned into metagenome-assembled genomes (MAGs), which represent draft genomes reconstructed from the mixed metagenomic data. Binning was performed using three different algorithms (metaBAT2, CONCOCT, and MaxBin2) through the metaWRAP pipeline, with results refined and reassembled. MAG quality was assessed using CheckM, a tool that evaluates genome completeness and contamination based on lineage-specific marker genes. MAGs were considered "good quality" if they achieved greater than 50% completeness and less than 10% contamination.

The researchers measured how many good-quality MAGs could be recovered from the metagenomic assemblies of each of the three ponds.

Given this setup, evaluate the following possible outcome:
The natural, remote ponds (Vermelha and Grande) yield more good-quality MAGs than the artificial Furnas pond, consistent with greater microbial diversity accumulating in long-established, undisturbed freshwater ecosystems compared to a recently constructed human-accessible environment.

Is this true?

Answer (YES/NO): NO